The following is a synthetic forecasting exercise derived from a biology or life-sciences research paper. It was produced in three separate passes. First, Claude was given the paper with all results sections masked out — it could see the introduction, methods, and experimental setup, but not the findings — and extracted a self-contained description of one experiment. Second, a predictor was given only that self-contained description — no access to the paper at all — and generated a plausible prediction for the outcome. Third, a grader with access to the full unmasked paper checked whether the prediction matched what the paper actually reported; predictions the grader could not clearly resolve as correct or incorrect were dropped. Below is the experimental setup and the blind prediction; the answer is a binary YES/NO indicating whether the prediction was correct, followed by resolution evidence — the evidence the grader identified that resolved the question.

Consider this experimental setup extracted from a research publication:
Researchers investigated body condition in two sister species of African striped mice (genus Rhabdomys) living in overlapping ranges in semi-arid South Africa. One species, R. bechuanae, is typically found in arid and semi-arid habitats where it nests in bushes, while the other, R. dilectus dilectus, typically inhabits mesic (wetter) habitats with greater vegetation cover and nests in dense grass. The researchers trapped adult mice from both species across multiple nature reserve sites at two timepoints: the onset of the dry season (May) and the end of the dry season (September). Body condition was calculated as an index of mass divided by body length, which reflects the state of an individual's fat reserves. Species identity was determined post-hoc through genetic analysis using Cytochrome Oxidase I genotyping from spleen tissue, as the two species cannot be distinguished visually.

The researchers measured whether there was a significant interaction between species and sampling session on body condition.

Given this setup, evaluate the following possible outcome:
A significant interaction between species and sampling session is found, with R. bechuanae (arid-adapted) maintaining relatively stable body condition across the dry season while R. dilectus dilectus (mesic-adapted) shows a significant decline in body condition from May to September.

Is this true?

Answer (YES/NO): NO